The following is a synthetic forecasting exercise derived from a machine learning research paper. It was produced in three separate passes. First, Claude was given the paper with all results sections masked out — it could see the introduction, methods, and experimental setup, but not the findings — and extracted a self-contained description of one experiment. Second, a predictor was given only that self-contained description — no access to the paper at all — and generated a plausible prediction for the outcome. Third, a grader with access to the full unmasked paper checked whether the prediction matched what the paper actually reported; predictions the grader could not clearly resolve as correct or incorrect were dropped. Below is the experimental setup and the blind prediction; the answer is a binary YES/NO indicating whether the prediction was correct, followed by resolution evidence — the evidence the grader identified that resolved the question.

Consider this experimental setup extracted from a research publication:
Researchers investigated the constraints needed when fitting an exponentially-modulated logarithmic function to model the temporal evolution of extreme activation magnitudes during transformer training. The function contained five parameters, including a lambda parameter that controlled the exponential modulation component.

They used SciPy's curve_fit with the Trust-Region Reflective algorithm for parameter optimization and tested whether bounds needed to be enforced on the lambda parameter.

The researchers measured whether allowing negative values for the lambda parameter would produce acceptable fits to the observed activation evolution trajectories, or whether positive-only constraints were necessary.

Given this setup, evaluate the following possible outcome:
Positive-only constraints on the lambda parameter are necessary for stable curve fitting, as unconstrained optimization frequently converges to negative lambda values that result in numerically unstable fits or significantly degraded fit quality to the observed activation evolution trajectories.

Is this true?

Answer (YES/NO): NO